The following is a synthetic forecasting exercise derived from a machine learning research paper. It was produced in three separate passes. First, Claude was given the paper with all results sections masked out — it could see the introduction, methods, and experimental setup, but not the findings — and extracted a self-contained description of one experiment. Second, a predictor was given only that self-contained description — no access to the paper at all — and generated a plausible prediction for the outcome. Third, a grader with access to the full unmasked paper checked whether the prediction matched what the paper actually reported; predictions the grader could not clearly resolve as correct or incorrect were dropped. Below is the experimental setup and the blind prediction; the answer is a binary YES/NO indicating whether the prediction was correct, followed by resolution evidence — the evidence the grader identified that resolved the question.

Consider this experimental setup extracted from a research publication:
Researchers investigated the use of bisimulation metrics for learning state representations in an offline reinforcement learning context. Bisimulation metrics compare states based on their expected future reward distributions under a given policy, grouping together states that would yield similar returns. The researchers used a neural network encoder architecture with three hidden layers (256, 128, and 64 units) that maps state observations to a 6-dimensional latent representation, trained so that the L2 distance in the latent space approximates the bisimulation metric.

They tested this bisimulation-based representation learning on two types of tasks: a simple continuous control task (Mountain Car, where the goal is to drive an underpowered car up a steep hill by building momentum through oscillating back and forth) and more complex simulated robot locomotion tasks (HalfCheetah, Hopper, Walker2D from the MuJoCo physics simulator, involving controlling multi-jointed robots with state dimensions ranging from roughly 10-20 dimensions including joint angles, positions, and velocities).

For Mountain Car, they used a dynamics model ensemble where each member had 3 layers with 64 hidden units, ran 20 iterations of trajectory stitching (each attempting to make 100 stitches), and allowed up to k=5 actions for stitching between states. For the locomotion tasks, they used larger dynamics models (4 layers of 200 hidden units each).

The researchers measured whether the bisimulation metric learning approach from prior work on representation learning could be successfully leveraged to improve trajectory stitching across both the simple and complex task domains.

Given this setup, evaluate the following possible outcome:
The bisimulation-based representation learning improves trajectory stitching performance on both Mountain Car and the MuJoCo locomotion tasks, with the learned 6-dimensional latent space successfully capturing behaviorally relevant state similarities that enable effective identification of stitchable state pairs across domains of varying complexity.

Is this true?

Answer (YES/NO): NO